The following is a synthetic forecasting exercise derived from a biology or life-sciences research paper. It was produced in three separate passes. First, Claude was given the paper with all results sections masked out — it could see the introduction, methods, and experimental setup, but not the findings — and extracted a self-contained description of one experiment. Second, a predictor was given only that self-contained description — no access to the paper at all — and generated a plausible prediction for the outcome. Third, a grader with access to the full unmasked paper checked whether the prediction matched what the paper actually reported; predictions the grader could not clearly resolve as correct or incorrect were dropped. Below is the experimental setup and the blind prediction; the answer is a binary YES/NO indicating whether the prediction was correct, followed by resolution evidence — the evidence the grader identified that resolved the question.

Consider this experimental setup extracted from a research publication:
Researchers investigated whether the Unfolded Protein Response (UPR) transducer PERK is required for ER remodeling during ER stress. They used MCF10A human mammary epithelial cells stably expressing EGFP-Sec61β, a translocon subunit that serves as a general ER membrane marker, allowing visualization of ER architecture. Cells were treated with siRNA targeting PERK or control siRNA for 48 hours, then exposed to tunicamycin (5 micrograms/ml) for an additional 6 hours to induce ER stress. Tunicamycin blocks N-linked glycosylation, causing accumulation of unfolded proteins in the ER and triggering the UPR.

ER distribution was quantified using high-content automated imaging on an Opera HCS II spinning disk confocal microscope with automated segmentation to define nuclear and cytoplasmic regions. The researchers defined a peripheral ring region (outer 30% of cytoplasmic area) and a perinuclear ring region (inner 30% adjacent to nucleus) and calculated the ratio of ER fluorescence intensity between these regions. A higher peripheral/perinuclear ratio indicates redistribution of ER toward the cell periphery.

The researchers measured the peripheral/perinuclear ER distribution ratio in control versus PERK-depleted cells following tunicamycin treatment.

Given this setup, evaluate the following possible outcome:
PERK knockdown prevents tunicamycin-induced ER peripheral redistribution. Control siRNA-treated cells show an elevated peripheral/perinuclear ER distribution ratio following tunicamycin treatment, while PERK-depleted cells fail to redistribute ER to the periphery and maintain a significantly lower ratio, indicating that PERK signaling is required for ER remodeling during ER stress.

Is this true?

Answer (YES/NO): YES